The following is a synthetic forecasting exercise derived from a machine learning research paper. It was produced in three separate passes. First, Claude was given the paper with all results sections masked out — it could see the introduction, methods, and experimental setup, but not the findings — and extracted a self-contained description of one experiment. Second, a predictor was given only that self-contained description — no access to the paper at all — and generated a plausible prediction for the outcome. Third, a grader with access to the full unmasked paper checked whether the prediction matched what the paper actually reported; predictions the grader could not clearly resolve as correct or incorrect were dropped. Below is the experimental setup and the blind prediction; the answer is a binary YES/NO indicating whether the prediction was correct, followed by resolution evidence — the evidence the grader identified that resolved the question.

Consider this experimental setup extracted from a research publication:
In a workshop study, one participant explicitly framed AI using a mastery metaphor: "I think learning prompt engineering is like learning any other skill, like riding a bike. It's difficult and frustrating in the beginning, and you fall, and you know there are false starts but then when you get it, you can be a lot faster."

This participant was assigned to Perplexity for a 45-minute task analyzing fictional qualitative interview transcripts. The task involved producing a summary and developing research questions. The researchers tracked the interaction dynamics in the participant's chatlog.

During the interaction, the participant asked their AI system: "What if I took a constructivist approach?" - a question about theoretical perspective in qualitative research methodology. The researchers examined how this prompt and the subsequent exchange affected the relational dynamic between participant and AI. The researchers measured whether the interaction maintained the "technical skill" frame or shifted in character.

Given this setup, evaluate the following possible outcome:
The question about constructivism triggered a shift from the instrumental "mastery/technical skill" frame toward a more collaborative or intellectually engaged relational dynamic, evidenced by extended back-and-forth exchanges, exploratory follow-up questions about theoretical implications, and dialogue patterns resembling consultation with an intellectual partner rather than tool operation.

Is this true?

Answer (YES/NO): YES